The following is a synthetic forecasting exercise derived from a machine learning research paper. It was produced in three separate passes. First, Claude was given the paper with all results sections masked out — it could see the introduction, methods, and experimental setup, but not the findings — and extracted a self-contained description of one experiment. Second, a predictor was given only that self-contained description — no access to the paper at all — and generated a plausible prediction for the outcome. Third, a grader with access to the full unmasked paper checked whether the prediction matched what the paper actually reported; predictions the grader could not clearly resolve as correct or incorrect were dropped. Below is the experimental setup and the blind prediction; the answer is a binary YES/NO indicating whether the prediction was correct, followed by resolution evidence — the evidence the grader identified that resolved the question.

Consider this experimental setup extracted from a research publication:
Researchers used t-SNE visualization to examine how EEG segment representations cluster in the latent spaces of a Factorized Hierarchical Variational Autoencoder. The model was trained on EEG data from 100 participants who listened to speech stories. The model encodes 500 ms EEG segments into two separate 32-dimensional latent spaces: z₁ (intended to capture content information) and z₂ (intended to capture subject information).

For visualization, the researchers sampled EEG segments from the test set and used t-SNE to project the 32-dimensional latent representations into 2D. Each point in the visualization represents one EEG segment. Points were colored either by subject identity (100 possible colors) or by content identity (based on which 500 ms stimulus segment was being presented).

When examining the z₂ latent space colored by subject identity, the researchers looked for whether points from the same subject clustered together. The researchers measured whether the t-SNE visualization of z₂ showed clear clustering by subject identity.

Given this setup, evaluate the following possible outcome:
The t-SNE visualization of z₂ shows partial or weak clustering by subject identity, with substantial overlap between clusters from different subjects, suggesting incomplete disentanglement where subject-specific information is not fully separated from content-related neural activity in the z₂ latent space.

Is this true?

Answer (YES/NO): NO